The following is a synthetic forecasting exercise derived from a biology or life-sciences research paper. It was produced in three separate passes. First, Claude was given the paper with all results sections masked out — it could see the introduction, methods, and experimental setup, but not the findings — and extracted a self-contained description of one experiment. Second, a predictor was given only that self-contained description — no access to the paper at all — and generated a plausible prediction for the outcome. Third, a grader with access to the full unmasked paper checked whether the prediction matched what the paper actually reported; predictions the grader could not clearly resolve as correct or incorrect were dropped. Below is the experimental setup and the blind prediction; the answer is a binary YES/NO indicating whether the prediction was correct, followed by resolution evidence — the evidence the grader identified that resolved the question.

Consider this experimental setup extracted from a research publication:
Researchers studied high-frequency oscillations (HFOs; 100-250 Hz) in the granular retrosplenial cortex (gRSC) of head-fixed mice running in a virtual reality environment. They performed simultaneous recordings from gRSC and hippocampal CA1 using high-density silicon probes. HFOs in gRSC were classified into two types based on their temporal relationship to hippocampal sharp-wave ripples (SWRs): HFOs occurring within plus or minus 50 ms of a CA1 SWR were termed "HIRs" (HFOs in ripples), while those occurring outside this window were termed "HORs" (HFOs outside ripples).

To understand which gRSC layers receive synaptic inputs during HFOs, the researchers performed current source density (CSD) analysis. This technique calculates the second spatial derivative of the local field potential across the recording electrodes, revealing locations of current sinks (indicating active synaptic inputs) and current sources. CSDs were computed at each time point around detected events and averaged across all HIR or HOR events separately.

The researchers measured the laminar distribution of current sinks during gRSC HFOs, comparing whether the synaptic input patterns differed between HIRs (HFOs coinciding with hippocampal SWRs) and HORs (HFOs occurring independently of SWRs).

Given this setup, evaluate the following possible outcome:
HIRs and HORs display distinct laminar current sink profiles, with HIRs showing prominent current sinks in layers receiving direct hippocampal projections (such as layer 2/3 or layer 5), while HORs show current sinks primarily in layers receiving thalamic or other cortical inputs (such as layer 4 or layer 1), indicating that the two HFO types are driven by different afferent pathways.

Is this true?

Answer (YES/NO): NO